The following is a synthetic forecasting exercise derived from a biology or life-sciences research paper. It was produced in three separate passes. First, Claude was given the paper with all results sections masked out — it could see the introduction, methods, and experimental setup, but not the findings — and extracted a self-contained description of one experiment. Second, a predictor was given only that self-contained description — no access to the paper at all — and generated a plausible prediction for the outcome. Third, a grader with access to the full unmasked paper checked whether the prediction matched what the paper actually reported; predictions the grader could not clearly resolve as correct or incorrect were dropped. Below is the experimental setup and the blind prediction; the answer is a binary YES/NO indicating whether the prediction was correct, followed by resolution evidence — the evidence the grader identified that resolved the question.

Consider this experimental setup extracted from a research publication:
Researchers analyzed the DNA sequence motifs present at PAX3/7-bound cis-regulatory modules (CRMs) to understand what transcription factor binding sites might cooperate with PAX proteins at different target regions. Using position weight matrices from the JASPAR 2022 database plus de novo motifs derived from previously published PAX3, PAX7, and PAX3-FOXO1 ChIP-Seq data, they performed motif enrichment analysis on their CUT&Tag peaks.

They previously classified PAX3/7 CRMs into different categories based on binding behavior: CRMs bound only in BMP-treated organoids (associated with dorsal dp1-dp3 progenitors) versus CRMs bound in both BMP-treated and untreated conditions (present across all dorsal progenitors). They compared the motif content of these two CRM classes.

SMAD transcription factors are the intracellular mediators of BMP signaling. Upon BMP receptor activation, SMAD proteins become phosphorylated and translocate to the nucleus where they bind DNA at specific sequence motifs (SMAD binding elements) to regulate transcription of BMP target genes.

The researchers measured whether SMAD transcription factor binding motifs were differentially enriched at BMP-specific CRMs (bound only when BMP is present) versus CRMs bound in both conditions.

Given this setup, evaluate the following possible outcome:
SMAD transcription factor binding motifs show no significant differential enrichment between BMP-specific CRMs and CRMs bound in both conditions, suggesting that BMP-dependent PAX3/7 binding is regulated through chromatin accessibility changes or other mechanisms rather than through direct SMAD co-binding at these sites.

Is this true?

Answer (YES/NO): YES